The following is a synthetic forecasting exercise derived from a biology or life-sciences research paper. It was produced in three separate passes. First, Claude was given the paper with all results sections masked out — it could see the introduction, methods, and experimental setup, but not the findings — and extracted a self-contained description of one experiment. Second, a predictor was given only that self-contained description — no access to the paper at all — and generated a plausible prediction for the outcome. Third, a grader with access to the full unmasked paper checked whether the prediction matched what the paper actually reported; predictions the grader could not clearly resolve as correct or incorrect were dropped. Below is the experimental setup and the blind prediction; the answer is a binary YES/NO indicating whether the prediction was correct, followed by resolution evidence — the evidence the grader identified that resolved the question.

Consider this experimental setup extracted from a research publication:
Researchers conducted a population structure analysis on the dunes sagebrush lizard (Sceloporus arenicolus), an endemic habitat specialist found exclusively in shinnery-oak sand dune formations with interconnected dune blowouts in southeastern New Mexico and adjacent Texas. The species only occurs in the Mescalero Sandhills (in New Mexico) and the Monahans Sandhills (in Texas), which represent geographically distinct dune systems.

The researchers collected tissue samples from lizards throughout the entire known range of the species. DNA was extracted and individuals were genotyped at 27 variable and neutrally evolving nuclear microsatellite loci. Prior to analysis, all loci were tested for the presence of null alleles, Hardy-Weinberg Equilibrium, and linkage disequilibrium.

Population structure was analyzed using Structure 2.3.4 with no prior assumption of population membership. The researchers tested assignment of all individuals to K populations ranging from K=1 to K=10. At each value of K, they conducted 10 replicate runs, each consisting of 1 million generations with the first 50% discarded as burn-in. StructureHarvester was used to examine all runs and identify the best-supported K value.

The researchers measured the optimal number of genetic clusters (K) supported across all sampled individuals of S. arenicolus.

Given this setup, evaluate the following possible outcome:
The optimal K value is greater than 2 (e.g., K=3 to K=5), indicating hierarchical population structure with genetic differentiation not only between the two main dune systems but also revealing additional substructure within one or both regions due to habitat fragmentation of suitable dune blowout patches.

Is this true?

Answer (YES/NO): NO